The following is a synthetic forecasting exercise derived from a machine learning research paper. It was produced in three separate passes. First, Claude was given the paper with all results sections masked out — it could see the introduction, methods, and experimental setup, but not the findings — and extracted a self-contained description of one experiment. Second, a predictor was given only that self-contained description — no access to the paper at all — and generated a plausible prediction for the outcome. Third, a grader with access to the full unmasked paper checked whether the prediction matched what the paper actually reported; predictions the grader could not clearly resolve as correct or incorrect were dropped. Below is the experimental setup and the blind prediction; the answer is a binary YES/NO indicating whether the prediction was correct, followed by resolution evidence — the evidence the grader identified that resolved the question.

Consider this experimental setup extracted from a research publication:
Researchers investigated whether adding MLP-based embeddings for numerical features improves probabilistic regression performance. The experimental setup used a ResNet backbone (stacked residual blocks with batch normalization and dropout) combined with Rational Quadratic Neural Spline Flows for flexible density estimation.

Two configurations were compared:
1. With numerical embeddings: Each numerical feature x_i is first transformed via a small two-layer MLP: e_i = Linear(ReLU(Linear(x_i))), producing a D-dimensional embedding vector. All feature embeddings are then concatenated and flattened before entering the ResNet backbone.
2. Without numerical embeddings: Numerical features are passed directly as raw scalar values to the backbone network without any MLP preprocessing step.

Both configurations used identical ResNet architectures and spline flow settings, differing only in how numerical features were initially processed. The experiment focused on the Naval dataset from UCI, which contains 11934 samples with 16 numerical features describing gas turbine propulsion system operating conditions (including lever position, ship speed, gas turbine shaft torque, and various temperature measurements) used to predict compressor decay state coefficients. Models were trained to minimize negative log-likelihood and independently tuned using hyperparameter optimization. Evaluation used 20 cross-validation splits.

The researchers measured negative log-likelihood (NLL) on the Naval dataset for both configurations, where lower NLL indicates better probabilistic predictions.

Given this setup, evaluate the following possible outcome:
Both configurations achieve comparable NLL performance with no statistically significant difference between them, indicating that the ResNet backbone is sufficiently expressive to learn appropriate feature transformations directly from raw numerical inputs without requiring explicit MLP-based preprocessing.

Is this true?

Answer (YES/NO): NO